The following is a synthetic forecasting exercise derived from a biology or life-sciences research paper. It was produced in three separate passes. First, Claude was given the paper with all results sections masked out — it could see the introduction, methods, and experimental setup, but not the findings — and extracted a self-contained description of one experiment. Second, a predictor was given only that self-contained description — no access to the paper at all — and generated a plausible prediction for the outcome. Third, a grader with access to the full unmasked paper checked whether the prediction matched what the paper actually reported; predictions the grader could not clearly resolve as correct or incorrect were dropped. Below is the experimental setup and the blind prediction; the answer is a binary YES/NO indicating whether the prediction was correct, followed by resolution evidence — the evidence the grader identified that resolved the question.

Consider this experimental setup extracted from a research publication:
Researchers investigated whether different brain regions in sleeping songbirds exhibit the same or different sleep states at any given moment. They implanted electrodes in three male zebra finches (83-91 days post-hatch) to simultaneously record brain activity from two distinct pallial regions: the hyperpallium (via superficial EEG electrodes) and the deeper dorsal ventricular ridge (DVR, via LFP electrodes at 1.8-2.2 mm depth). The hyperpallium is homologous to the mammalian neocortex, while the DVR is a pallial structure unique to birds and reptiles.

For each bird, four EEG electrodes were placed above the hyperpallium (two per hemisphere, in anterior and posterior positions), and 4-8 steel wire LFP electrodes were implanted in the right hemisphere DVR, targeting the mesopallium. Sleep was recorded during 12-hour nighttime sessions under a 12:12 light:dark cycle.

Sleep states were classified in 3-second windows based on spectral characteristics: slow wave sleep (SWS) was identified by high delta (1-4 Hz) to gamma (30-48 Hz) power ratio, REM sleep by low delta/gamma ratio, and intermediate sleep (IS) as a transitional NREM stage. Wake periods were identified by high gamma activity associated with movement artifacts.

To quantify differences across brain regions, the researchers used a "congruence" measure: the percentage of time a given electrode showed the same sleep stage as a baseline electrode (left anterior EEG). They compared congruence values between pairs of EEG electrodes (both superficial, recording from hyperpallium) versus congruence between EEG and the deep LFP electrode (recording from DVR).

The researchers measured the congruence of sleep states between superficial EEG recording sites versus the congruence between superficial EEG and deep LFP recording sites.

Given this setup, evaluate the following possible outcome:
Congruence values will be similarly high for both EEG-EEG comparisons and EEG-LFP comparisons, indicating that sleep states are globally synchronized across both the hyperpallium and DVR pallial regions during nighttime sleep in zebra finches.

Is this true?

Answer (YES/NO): NO